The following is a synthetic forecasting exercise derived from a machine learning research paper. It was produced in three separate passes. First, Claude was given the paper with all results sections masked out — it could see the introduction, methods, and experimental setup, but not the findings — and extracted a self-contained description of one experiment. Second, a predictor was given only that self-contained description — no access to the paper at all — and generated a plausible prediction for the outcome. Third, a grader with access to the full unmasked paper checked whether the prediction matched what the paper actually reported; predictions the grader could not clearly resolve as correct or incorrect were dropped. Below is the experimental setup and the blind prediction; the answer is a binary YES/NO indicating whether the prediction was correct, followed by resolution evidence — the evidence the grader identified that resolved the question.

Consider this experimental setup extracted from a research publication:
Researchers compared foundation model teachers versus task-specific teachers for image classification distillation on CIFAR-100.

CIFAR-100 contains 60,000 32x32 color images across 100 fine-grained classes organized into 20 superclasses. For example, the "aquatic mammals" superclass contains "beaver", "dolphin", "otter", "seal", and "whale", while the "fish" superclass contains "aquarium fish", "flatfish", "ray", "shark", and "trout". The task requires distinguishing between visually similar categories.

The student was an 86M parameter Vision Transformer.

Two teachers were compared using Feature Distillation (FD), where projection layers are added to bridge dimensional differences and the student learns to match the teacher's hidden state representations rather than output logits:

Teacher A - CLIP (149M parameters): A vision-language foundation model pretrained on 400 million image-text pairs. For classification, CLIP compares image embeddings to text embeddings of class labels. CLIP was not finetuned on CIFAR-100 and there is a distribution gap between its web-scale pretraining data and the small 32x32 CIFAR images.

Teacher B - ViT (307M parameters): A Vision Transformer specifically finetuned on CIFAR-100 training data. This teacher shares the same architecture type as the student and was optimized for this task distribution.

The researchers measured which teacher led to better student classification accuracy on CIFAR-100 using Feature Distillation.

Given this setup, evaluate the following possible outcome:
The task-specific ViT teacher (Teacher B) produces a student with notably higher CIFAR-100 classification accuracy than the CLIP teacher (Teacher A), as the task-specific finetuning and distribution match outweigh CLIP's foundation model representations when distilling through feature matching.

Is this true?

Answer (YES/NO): NO